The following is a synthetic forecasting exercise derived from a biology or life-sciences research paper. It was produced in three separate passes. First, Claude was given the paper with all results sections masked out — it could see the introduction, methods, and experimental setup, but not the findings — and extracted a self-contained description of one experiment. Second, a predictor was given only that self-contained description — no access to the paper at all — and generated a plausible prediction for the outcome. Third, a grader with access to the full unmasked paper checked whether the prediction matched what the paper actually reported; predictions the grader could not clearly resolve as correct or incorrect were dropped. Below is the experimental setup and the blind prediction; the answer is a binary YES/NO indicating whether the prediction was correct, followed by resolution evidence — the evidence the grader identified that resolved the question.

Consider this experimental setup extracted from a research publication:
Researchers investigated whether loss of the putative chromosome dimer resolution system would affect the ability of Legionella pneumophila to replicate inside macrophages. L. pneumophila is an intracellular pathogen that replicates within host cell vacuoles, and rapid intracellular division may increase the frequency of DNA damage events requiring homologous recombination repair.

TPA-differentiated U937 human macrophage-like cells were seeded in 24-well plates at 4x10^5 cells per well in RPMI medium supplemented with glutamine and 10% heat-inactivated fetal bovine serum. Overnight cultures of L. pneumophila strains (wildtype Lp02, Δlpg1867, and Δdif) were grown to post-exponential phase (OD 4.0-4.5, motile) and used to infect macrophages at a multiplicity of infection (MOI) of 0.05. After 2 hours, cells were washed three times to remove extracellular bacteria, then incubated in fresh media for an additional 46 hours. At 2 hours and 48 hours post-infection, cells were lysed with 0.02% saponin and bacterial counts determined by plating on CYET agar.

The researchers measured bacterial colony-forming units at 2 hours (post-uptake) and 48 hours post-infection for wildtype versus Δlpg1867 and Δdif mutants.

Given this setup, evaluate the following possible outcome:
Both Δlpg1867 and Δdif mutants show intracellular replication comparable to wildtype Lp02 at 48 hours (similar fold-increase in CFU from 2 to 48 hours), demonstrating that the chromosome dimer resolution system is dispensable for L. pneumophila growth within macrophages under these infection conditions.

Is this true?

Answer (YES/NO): NO